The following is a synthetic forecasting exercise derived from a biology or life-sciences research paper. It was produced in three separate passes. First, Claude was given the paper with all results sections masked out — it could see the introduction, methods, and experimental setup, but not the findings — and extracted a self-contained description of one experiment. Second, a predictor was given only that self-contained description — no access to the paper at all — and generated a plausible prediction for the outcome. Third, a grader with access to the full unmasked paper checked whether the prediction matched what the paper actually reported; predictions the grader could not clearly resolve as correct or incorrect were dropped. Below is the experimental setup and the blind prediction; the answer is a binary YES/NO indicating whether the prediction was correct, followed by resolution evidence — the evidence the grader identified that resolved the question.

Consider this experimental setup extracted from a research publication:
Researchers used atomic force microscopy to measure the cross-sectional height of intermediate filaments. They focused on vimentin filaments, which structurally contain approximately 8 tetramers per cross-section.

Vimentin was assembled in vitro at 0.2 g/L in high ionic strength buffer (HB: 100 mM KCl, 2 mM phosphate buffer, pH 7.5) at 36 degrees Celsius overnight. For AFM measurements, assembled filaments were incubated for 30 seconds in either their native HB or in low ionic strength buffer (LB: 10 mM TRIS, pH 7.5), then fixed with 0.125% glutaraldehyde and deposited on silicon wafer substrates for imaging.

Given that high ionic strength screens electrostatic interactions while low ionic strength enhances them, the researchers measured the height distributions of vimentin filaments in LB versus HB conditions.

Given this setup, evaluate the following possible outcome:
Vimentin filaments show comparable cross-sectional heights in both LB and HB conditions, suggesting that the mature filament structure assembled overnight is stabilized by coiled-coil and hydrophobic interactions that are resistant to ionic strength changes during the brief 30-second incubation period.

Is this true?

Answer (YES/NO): NO